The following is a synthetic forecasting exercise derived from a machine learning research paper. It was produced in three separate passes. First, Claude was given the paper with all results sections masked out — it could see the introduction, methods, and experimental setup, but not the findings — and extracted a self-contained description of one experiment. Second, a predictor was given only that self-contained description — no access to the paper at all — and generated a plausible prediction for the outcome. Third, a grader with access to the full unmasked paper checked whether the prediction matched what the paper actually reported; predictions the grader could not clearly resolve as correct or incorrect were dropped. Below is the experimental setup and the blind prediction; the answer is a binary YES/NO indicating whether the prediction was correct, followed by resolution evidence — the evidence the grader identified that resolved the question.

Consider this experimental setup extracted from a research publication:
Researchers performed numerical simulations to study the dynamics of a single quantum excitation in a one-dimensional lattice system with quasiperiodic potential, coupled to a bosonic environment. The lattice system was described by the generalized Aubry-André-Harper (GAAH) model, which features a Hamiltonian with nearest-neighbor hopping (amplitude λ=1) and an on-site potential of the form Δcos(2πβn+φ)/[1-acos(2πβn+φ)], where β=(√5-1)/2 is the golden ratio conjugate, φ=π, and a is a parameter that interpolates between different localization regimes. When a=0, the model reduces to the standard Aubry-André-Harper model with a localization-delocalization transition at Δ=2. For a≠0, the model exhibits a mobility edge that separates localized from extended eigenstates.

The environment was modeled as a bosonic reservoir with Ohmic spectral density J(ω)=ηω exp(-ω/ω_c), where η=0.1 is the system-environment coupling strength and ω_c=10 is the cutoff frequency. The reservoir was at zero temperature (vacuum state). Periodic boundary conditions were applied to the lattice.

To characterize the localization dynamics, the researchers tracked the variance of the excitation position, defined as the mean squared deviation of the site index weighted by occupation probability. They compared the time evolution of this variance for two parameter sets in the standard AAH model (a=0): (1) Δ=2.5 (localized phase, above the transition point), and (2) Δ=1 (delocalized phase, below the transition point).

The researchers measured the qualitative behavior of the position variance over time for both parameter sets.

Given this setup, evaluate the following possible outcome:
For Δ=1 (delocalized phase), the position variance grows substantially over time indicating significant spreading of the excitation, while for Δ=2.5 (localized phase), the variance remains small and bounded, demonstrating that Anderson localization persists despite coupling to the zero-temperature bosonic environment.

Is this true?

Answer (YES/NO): NO